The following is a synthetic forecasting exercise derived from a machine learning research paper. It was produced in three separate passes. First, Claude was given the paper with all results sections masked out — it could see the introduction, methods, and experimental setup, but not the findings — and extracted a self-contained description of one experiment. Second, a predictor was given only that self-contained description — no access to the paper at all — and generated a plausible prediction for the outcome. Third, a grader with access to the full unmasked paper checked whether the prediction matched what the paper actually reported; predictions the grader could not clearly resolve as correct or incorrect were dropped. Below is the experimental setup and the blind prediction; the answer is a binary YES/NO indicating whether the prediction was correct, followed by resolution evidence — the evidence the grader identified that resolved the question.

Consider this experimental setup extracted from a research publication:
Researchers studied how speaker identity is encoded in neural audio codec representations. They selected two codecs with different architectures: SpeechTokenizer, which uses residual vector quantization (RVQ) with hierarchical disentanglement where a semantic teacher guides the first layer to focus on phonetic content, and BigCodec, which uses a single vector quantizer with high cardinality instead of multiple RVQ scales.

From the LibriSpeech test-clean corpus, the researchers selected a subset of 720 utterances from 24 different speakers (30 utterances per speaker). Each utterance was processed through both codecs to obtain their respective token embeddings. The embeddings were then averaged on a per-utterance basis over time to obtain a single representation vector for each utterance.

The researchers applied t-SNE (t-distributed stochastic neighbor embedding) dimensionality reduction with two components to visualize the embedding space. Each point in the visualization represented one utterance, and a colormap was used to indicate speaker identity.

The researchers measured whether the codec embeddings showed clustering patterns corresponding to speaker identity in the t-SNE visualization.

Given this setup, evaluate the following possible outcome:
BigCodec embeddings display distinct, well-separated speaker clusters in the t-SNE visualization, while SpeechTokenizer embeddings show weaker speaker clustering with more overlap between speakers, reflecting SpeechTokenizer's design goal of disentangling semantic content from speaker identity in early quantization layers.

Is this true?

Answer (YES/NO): NO